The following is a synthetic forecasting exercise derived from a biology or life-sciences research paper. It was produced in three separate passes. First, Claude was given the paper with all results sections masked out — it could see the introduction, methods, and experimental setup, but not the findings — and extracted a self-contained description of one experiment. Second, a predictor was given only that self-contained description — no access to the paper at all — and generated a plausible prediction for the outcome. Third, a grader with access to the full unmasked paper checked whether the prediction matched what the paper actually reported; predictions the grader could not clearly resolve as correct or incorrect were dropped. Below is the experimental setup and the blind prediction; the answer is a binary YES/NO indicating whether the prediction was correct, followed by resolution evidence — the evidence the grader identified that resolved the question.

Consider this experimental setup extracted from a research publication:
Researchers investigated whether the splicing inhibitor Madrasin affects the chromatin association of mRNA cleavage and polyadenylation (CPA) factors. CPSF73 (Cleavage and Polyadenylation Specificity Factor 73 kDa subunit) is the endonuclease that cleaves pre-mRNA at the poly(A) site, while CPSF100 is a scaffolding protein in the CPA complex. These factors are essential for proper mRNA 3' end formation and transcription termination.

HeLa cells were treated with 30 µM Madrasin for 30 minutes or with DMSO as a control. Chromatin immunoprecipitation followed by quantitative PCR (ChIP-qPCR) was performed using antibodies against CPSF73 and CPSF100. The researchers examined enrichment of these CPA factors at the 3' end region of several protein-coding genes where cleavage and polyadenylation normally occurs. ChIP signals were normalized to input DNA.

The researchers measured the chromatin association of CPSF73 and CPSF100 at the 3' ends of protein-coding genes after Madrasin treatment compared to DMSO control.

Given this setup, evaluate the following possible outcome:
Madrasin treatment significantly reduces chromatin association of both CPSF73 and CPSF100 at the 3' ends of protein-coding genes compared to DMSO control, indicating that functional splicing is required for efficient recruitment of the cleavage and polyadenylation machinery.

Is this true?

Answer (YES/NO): NO